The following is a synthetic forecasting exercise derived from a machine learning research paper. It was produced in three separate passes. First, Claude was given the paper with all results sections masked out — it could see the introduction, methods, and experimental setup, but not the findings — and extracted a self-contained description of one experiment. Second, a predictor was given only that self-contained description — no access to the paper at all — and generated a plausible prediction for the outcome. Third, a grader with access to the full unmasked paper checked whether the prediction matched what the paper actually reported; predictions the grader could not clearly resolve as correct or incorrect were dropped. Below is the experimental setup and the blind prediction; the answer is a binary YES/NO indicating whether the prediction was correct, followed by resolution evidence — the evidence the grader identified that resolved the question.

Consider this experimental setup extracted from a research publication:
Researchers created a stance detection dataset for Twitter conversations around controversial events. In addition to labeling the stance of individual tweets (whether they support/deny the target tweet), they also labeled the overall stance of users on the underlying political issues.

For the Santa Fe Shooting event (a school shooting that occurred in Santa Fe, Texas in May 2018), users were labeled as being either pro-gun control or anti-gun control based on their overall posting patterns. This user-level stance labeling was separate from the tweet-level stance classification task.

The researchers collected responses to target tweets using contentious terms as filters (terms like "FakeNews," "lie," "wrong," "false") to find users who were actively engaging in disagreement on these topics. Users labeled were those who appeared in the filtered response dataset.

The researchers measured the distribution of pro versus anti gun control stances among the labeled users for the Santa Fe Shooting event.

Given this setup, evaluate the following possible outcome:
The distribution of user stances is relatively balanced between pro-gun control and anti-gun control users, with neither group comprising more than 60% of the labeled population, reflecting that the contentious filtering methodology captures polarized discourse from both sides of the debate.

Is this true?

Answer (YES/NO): NO